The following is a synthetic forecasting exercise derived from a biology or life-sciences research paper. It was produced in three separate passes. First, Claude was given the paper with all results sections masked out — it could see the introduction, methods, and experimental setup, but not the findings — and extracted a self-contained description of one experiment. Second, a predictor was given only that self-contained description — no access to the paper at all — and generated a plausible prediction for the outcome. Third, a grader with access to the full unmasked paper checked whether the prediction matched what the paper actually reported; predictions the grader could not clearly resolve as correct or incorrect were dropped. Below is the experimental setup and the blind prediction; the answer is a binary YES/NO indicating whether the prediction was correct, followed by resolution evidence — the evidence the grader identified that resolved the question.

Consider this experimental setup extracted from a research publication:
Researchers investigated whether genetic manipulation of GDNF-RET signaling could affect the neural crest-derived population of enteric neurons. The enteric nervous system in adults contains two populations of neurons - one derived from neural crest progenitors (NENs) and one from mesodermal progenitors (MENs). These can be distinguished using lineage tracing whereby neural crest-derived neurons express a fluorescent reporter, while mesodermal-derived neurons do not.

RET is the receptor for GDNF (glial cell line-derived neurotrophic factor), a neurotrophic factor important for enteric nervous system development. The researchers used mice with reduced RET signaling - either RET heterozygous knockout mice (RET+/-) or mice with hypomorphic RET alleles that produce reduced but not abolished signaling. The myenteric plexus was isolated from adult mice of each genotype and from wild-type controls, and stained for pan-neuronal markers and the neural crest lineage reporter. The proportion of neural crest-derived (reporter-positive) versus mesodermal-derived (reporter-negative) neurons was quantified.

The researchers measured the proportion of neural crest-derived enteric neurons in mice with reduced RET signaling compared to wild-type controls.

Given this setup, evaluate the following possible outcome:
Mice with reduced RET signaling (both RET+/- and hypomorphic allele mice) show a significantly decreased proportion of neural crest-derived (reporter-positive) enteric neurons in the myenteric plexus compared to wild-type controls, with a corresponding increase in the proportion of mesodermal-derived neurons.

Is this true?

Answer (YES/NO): NO